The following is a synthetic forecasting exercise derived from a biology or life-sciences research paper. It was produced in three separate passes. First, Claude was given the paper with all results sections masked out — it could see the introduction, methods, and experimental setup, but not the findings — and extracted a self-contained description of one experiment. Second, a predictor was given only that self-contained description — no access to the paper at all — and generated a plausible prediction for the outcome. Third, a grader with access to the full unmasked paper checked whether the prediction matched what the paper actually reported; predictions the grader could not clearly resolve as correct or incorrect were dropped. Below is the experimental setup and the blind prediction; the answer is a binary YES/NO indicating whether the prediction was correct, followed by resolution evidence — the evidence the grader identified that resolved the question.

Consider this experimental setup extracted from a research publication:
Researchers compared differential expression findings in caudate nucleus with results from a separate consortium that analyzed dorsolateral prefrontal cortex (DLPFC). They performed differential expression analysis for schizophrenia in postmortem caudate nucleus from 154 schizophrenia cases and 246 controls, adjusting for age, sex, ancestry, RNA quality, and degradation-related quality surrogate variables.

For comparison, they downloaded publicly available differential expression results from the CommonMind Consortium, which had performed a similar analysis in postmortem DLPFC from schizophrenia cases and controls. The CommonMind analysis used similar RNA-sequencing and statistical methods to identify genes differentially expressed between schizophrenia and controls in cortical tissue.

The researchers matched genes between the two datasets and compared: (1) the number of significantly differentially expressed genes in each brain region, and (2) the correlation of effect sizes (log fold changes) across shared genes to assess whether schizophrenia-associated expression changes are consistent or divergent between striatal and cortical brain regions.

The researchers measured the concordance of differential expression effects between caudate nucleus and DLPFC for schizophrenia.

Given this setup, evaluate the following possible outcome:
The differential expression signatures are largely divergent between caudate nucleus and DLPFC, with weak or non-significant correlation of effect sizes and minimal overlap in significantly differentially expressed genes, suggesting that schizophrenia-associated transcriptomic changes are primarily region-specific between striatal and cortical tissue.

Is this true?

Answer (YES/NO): NO